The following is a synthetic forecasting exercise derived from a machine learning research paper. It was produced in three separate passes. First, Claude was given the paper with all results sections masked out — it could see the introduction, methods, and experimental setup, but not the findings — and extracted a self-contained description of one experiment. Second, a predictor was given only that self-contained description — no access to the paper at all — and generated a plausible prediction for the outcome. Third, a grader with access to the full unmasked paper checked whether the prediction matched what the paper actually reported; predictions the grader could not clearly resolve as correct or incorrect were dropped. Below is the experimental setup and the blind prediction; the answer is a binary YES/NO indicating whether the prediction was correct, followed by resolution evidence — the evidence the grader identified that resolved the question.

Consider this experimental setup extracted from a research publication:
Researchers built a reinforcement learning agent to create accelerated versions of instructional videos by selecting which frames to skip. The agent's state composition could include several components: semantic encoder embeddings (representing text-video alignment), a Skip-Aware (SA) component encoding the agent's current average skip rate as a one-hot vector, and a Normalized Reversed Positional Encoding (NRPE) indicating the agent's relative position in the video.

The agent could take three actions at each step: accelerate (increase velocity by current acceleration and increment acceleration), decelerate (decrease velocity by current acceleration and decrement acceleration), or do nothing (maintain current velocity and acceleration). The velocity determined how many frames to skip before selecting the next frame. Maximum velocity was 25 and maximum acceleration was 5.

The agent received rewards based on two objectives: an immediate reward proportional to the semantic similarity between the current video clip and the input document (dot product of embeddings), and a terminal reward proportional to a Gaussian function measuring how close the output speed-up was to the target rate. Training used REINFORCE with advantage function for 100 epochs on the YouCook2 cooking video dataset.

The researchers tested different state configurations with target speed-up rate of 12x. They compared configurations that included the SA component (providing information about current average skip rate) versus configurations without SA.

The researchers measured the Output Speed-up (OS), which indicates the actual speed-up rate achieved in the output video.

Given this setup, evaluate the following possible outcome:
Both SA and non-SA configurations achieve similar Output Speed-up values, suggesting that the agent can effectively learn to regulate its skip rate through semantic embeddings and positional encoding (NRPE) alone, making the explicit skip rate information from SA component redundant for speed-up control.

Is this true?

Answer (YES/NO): NO